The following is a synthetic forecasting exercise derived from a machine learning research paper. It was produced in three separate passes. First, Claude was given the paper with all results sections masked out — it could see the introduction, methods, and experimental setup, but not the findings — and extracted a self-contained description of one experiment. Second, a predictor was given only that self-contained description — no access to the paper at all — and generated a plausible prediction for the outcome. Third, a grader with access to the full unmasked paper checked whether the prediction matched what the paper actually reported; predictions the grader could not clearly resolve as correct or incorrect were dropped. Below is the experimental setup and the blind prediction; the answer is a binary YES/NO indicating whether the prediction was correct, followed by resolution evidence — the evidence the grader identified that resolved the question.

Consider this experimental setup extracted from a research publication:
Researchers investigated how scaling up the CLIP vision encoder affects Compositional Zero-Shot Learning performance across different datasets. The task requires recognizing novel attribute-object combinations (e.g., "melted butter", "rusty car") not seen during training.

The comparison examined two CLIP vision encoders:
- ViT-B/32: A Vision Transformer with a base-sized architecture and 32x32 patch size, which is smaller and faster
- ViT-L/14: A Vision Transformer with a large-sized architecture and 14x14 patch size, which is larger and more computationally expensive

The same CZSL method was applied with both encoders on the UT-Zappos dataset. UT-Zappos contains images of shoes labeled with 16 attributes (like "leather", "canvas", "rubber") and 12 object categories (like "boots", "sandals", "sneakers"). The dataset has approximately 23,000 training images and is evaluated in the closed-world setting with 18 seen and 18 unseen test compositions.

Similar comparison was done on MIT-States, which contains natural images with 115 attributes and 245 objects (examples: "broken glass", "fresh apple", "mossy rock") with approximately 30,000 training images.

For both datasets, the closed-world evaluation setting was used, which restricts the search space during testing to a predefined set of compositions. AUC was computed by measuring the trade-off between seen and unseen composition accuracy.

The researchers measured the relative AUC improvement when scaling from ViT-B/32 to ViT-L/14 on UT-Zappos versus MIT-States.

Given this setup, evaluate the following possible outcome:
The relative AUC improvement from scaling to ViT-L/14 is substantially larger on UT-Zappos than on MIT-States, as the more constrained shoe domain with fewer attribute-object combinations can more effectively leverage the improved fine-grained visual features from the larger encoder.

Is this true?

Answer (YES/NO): NO